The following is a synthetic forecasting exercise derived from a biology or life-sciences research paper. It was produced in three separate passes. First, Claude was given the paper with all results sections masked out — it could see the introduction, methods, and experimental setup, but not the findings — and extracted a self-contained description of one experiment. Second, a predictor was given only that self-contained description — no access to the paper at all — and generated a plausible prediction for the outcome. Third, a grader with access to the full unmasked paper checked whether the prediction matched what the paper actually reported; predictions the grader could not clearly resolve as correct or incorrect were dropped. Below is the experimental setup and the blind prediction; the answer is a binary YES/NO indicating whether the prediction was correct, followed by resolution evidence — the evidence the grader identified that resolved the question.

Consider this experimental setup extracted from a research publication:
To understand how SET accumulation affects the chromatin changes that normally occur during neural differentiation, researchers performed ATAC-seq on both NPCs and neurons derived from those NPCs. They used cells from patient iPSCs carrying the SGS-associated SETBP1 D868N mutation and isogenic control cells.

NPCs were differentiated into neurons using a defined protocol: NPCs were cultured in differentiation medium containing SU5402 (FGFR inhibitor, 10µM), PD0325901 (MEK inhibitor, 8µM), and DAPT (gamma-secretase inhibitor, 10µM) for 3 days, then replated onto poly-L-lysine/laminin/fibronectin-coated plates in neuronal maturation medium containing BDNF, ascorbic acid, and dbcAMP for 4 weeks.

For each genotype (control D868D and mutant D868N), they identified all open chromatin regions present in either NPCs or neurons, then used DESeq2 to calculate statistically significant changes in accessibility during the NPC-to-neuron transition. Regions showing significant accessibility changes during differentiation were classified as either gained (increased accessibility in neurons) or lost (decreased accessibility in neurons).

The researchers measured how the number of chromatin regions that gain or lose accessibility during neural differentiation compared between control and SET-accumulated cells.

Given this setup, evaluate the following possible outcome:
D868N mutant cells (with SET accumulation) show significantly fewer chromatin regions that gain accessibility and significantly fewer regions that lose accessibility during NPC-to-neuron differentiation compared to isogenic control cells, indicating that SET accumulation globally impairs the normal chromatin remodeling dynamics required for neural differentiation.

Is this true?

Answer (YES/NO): NO